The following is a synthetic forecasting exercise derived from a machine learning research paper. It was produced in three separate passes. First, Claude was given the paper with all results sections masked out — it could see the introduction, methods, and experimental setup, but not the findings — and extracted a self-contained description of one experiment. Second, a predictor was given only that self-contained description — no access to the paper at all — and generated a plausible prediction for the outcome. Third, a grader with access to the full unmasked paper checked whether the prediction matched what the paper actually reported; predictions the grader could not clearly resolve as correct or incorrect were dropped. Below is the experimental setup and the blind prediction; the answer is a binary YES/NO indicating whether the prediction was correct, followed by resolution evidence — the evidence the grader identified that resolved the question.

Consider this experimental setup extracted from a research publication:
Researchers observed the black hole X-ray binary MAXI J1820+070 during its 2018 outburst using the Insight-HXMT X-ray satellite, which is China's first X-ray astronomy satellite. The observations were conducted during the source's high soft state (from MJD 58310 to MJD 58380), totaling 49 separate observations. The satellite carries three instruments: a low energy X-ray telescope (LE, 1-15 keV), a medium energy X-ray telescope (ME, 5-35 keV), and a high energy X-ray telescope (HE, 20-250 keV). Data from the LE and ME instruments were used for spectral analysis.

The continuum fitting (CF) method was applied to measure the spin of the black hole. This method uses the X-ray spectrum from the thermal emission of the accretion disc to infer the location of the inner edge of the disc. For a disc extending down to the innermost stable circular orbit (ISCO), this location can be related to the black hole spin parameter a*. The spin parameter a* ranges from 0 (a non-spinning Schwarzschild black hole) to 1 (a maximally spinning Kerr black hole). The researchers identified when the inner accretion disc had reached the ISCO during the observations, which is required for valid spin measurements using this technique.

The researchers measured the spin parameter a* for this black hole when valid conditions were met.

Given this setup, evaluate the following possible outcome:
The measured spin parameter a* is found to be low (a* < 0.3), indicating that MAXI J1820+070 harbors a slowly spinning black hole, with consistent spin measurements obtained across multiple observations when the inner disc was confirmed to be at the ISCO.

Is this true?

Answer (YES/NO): YES